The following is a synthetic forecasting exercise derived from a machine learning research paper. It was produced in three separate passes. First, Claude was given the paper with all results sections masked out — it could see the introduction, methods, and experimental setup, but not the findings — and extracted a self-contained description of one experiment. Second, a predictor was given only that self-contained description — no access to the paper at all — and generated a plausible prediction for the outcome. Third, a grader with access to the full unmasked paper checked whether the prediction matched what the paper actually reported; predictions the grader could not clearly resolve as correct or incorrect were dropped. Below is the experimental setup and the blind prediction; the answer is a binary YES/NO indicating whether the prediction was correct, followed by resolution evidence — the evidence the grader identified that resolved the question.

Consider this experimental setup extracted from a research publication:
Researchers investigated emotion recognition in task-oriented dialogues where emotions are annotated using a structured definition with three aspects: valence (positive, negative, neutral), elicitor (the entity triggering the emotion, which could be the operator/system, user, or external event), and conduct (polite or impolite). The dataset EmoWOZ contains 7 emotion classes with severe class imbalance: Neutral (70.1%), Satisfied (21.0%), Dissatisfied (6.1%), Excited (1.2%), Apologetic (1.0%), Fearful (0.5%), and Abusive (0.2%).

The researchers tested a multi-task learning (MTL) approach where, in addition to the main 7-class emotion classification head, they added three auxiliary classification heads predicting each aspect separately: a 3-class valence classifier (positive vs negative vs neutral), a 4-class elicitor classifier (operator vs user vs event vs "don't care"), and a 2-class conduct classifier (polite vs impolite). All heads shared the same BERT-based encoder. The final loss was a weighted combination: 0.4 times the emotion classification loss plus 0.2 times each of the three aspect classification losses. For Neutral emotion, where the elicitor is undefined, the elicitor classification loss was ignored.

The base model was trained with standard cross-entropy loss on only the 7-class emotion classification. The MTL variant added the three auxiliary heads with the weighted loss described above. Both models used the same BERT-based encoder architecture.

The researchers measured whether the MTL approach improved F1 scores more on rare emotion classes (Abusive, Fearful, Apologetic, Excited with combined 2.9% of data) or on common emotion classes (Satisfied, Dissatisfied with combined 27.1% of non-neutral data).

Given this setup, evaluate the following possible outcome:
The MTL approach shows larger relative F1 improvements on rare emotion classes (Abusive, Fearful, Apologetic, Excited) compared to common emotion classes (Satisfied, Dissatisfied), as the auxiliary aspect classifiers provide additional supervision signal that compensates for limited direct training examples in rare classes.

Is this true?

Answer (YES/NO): YES